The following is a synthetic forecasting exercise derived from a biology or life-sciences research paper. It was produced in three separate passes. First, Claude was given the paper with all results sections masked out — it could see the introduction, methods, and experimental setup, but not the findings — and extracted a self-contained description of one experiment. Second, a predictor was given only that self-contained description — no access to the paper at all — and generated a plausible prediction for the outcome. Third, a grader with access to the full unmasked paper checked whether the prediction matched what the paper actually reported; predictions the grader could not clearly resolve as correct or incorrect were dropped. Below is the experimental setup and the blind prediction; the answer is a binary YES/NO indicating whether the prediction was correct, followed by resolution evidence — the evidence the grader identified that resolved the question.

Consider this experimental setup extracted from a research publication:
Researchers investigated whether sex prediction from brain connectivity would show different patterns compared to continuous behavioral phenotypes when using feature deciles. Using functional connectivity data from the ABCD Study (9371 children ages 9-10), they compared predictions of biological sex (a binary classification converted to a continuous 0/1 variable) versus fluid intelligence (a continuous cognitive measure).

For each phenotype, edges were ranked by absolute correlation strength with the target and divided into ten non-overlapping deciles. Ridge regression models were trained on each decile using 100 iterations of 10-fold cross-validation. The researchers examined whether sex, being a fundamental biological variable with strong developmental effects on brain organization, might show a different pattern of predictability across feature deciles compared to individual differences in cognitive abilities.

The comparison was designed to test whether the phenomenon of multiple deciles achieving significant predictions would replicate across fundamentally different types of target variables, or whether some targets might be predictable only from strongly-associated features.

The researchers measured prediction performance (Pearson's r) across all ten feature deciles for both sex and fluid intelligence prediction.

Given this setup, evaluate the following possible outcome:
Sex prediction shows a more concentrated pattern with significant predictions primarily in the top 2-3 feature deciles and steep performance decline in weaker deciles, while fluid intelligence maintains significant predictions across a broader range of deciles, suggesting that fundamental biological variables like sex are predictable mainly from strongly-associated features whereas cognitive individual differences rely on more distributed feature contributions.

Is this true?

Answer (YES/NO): NO